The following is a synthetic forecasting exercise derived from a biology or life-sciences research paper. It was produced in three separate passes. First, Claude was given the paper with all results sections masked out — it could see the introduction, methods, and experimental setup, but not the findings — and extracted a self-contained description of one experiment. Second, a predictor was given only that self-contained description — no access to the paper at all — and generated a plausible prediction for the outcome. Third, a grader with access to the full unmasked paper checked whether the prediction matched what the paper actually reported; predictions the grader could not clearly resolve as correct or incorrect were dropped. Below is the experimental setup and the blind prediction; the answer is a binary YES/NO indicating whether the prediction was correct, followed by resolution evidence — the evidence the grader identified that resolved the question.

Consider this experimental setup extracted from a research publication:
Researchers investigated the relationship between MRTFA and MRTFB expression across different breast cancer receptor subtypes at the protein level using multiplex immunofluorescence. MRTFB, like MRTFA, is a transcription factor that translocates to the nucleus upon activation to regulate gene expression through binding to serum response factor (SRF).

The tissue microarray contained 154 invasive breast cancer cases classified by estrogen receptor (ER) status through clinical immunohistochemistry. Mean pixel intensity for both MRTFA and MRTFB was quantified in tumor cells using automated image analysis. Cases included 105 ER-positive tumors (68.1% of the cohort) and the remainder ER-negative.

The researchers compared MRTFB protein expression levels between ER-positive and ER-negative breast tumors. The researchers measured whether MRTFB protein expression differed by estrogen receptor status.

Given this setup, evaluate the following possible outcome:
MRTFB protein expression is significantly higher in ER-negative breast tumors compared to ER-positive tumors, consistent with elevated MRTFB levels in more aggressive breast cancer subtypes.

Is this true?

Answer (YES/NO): NO